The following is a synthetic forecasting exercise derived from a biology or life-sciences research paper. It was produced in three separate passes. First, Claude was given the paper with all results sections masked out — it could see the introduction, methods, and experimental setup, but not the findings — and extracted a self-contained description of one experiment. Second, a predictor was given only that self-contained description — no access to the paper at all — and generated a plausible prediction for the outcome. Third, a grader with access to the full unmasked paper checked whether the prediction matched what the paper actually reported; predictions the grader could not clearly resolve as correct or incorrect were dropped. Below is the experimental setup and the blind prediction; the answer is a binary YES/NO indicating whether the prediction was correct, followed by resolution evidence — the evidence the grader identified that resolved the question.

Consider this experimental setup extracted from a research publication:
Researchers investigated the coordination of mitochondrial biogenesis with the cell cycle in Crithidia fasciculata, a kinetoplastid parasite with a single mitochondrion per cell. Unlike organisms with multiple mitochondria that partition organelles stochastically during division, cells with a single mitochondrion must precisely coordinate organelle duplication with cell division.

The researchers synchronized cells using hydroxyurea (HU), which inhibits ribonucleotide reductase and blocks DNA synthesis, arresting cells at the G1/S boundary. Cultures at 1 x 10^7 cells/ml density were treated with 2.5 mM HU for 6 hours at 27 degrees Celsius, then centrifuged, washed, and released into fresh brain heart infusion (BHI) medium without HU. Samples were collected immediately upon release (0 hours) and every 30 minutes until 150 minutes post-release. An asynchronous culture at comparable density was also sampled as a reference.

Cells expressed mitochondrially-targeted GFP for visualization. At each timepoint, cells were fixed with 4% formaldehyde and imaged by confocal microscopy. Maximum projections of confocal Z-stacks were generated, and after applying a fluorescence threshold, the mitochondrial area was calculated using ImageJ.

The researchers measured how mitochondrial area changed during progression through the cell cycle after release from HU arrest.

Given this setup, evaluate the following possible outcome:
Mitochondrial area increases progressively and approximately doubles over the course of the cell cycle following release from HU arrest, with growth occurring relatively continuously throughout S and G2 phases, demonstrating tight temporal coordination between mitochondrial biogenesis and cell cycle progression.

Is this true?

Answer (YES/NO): NO